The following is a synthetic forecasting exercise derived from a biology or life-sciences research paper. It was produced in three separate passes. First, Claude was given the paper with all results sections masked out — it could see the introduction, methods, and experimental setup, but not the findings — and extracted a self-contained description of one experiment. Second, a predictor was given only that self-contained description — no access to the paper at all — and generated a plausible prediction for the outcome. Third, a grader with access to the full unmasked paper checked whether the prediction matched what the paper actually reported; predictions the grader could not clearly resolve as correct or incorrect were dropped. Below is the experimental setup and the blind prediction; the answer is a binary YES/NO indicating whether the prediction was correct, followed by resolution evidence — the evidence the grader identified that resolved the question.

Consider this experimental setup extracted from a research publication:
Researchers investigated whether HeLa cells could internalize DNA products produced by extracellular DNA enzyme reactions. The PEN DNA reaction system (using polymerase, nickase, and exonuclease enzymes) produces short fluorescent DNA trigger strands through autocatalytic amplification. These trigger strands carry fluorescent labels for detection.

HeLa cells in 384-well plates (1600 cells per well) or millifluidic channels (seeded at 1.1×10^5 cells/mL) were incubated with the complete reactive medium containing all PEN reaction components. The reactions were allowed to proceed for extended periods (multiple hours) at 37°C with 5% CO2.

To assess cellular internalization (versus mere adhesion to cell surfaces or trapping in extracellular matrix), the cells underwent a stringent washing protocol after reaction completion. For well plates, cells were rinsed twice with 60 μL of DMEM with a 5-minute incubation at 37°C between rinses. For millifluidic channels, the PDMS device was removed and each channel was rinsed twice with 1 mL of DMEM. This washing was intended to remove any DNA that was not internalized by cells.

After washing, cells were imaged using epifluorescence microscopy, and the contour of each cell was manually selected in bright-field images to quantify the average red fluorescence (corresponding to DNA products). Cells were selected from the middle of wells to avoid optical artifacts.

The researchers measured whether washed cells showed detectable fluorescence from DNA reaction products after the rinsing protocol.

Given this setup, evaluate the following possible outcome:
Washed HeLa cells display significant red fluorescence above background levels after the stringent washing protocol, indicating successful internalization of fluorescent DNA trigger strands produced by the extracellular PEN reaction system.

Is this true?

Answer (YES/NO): YES